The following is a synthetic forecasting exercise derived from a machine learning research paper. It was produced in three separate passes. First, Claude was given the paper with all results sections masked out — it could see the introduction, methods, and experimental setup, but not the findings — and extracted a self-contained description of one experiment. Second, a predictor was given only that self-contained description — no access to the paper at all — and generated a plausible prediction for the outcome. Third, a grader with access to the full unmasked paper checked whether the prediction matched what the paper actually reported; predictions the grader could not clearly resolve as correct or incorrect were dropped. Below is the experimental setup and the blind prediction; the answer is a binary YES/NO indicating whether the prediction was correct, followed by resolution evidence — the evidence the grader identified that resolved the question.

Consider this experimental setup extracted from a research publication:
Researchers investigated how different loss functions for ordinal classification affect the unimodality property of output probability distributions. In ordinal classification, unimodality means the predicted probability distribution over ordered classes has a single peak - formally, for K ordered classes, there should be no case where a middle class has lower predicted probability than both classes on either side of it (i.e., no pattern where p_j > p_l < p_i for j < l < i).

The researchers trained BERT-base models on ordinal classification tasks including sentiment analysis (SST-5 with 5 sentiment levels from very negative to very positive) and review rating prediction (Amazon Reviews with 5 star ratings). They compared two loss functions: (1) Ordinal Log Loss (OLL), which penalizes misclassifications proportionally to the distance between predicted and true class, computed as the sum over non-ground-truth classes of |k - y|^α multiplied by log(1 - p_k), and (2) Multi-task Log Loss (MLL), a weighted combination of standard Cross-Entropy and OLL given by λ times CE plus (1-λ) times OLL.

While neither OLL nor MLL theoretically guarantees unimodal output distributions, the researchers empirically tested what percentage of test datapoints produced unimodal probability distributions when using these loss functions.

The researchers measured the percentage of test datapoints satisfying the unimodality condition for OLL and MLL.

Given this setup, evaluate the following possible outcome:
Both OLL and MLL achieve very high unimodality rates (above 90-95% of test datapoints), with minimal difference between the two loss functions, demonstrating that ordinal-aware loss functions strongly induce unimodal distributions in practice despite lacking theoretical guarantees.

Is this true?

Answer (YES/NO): NO